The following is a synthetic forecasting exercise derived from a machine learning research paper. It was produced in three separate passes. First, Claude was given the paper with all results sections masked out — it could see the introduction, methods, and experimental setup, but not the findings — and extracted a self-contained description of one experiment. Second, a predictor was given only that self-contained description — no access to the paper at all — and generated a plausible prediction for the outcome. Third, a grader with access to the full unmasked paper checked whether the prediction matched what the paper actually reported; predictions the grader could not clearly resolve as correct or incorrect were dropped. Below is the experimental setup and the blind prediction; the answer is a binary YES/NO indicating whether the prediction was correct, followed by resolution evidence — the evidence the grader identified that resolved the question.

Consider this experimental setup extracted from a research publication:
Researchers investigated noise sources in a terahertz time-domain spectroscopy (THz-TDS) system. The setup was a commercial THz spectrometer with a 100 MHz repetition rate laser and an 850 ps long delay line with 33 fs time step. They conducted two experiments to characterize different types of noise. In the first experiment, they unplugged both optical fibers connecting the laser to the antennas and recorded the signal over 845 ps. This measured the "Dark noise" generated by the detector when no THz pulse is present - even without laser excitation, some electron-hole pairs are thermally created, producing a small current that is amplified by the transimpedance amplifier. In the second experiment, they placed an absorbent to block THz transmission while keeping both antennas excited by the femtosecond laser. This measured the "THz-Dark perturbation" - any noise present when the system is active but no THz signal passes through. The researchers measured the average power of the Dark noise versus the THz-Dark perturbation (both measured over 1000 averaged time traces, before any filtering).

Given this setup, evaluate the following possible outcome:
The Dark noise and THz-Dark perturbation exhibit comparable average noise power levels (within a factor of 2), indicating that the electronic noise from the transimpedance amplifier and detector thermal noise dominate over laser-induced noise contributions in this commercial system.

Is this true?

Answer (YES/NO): NO